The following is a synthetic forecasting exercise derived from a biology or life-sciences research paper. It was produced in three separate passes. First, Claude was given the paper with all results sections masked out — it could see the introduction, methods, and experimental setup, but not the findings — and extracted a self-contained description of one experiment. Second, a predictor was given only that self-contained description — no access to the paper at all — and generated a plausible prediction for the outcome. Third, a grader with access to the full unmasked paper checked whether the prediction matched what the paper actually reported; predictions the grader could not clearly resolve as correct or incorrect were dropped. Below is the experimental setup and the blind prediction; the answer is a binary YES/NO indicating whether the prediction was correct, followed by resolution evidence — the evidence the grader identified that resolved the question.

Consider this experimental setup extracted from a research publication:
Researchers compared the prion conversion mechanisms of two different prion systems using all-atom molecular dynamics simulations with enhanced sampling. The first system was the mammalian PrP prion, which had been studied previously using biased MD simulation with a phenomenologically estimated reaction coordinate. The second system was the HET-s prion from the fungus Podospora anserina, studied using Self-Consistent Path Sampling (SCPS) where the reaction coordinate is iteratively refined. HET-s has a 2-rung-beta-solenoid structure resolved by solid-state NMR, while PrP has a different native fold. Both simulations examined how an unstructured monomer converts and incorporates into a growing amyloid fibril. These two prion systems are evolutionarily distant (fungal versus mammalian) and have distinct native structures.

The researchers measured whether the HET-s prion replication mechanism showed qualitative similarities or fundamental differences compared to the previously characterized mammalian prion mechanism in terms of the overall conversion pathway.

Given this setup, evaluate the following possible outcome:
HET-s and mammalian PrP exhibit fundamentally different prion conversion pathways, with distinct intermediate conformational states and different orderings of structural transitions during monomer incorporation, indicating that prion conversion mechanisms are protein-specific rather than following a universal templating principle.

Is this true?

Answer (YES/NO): NO